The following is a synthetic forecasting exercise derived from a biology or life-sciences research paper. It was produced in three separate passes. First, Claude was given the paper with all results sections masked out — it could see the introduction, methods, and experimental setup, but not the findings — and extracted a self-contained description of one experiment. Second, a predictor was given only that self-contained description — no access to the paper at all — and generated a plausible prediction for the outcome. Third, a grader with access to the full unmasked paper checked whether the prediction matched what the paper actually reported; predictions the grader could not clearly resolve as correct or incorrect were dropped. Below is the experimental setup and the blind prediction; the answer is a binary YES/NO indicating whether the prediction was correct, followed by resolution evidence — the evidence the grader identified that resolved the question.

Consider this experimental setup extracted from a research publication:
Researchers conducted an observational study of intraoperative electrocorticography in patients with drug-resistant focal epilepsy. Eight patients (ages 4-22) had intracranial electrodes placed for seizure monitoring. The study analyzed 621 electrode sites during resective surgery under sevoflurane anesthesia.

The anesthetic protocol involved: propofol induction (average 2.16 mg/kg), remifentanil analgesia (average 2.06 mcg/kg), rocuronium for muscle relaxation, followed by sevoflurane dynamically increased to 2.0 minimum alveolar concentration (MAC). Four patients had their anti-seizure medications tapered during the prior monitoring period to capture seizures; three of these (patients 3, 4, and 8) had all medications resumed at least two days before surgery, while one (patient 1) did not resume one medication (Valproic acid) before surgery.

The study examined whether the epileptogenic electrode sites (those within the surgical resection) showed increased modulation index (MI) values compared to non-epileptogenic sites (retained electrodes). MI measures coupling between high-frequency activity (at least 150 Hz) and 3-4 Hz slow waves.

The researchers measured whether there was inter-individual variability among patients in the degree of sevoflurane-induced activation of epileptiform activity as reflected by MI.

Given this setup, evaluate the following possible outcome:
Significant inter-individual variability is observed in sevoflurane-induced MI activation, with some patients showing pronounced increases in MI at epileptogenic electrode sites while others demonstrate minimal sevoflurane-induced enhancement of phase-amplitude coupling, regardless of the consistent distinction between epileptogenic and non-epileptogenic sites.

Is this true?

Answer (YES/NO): YES